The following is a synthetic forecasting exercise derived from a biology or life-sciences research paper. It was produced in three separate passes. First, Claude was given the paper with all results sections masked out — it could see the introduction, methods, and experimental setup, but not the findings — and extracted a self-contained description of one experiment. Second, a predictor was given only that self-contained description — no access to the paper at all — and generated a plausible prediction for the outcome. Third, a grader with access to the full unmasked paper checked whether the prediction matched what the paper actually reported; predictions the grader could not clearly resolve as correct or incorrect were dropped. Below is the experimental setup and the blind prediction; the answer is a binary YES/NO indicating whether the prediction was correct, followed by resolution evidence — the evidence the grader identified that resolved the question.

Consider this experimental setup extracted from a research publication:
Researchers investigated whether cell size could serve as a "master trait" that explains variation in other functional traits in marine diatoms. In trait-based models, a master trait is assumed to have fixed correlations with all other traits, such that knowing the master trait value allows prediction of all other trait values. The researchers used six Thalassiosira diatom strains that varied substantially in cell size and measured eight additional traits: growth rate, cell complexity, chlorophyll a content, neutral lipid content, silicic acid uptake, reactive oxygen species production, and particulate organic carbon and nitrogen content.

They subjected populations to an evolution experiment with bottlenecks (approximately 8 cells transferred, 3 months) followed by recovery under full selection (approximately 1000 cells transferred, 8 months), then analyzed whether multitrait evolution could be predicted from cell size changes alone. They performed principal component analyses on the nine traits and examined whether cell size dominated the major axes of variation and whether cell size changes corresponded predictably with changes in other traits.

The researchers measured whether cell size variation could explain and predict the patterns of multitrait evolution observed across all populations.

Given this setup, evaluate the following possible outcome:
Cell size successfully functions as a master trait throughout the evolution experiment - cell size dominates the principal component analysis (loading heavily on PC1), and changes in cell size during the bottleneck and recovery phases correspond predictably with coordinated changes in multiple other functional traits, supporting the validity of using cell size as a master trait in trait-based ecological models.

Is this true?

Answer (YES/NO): NO